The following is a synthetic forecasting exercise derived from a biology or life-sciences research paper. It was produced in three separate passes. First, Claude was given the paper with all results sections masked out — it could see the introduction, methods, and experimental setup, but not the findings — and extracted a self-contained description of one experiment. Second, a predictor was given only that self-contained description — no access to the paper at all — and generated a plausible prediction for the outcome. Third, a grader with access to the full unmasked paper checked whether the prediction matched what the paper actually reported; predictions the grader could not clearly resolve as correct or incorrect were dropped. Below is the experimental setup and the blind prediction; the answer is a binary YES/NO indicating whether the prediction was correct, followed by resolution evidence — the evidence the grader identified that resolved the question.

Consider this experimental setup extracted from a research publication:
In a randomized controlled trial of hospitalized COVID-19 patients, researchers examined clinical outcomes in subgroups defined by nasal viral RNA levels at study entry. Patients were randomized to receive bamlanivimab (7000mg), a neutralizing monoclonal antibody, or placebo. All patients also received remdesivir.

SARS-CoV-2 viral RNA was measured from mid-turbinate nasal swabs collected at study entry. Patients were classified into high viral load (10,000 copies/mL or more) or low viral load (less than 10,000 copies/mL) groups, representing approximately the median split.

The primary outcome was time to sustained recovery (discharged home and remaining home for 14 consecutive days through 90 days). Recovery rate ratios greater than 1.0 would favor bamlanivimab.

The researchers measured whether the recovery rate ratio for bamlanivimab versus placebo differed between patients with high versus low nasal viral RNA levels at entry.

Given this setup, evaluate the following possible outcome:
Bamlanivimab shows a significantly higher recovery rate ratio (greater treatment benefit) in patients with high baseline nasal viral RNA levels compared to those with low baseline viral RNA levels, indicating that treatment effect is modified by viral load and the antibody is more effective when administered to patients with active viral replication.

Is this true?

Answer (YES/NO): NO